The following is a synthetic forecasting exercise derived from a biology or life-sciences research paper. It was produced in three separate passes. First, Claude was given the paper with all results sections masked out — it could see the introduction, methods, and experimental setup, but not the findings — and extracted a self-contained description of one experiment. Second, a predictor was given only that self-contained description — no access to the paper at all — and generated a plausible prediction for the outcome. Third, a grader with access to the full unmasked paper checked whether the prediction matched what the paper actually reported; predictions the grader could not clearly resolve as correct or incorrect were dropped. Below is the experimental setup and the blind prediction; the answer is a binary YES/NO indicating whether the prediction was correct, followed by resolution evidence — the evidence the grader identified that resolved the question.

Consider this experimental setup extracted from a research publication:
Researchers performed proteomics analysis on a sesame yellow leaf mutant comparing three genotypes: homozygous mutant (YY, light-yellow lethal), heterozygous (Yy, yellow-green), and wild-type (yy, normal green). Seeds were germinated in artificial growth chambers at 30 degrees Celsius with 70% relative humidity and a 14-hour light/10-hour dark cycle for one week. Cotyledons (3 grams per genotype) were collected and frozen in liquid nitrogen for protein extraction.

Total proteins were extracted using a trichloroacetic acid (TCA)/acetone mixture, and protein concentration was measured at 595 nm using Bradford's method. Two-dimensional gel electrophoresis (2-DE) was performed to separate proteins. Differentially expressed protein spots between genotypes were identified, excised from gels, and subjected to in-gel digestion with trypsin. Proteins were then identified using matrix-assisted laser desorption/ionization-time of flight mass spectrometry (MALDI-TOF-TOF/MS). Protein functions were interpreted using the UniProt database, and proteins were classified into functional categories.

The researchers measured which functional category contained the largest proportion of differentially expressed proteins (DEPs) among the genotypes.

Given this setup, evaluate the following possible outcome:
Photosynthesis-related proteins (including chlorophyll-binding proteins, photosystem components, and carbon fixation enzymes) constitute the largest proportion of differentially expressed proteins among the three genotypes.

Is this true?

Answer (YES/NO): NO